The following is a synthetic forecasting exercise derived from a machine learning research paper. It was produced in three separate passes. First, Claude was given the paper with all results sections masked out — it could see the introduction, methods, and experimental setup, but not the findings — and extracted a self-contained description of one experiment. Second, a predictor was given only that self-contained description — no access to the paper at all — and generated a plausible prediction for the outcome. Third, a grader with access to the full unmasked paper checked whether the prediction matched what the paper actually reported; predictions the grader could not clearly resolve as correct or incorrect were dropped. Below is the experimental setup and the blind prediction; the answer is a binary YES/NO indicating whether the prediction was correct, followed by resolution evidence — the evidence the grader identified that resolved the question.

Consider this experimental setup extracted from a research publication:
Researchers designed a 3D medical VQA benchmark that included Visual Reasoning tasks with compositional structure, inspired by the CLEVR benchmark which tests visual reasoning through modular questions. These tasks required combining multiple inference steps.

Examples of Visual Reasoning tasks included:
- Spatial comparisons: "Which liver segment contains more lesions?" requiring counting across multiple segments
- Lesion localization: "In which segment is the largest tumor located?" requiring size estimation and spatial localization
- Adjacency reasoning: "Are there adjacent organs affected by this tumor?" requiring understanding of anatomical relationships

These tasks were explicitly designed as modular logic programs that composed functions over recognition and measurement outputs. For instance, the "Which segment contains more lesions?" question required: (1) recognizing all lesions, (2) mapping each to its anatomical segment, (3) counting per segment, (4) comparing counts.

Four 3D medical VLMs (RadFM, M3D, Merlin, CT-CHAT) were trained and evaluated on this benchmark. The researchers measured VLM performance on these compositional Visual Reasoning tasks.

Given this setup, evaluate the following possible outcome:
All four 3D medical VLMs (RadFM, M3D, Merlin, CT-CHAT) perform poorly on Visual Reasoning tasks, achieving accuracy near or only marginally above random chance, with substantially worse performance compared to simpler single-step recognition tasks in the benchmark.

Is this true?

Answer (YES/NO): NO